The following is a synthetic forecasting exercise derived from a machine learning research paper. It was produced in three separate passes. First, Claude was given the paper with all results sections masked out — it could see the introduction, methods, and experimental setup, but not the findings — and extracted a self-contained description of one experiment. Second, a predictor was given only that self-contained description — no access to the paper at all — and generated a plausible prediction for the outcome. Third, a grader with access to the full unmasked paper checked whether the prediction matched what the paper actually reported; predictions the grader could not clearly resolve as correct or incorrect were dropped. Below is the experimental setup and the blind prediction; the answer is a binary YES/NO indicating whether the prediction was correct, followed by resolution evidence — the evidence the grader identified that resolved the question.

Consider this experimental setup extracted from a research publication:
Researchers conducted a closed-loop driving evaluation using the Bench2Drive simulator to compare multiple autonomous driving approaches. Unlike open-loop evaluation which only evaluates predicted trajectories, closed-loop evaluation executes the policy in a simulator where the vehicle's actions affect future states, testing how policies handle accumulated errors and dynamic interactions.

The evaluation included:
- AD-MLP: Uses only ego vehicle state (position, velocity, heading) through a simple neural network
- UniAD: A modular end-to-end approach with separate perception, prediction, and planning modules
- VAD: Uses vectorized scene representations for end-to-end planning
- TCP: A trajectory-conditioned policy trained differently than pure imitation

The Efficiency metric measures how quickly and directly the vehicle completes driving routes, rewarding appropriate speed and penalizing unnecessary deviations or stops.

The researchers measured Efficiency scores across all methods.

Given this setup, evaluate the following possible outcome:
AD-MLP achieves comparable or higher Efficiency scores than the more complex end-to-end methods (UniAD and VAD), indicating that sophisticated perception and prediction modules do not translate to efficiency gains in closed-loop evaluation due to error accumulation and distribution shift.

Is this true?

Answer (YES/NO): NO